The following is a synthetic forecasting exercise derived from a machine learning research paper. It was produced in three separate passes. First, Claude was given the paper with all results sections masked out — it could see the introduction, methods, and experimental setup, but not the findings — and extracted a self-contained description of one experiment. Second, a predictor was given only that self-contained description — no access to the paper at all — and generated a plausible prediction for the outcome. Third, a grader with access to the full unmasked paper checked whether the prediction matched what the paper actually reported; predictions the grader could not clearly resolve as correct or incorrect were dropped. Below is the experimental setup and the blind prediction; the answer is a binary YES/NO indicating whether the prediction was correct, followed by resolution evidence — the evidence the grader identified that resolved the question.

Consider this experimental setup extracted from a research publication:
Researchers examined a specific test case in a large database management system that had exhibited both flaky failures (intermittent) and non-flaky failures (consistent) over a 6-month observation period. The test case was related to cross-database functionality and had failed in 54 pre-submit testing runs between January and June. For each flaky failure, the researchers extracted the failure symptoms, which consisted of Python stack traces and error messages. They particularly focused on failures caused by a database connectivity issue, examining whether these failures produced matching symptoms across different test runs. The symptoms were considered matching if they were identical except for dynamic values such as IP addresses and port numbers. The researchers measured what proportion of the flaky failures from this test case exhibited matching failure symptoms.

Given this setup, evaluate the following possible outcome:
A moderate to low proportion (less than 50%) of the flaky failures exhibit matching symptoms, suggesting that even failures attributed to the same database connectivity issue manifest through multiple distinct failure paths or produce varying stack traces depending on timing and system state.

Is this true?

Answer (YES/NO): NO